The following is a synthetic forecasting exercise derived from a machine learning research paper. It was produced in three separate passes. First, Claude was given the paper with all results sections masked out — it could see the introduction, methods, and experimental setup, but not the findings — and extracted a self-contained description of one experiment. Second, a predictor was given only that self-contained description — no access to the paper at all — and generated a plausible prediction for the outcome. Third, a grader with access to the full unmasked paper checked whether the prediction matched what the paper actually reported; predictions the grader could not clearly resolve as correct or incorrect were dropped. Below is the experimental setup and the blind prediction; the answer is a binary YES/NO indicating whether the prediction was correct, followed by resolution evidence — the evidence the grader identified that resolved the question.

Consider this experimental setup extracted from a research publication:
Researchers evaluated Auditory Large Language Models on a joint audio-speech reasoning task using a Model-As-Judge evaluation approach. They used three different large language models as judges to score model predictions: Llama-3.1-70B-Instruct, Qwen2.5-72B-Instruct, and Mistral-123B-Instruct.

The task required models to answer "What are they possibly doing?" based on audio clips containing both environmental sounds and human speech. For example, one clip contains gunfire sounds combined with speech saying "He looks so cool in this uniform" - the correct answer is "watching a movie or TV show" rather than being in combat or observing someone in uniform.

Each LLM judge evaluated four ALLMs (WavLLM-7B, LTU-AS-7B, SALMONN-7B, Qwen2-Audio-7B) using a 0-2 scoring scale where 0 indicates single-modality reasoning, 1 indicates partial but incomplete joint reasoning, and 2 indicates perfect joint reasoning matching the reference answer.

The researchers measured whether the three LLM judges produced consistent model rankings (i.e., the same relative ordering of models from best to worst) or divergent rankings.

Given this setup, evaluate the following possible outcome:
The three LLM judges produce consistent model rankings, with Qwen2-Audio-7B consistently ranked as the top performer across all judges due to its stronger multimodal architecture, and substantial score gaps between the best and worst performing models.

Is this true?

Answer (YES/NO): YES